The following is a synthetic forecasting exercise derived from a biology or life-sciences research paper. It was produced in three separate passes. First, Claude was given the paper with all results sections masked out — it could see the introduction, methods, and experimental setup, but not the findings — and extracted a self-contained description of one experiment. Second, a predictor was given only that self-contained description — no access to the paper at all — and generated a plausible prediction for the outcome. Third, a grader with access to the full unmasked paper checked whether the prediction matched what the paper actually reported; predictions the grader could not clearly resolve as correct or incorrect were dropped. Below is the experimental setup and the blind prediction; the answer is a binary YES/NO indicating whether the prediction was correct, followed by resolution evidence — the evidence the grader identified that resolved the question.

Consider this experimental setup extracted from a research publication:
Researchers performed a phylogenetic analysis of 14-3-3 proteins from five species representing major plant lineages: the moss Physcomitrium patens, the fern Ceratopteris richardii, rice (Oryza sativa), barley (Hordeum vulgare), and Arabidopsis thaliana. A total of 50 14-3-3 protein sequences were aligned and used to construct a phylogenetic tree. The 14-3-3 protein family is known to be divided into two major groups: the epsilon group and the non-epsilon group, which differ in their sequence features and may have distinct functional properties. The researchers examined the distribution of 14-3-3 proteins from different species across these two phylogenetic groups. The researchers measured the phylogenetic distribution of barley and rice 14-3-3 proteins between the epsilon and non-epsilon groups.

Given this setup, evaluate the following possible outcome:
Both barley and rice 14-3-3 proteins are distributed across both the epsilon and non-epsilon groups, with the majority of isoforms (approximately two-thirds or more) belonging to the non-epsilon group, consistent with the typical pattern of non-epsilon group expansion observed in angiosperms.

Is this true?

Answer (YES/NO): YES